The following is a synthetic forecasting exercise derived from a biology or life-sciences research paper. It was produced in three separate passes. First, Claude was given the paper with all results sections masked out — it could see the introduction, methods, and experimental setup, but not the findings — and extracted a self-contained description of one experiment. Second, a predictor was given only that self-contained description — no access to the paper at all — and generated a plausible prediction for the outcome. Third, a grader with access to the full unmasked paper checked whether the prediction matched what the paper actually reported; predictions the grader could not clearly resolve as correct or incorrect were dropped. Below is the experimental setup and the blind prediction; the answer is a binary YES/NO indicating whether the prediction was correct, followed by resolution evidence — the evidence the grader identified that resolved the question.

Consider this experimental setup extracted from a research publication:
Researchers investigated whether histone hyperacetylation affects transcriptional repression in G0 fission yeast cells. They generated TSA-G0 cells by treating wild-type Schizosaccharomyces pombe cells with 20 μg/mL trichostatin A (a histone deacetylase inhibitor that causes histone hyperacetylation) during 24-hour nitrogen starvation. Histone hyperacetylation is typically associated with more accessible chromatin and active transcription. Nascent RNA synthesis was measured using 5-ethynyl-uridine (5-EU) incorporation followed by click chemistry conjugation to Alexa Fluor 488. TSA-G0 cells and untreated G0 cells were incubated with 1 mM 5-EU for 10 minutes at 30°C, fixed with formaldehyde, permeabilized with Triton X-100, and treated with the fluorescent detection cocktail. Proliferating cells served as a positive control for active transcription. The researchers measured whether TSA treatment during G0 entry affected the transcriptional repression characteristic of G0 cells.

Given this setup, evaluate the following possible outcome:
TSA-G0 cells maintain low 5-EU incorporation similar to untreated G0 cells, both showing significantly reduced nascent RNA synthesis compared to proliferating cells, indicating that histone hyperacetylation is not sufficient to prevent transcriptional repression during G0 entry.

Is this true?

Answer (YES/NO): YES